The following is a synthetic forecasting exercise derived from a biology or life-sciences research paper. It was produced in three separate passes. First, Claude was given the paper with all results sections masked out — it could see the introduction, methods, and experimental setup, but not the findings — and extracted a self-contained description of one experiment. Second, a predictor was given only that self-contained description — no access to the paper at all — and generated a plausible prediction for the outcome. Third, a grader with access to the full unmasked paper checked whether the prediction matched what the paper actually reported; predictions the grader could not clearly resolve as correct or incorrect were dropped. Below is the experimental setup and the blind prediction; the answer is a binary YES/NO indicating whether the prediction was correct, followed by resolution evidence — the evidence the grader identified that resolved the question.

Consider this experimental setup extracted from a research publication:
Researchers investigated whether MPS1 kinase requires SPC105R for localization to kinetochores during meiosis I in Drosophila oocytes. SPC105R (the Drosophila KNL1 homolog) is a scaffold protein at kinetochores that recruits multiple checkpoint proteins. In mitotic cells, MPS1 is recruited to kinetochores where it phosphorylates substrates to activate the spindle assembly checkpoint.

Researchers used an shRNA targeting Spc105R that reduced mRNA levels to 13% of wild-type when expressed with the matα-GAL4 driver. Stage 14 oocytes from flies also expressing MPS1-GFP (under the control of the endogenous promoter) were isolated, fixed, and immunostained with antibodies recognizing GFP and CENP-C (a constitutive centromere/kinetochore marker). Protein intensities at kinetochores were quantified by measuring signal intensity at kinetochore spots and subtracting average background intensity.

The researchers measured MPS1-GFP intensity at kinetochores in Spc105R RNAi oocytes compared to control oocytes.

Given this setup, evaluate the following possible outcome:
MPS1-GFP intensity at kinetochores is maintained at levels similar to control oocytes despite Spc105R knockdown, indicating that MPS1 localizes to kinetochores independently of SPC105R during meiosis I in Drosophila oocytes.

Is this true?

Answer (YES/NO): NO